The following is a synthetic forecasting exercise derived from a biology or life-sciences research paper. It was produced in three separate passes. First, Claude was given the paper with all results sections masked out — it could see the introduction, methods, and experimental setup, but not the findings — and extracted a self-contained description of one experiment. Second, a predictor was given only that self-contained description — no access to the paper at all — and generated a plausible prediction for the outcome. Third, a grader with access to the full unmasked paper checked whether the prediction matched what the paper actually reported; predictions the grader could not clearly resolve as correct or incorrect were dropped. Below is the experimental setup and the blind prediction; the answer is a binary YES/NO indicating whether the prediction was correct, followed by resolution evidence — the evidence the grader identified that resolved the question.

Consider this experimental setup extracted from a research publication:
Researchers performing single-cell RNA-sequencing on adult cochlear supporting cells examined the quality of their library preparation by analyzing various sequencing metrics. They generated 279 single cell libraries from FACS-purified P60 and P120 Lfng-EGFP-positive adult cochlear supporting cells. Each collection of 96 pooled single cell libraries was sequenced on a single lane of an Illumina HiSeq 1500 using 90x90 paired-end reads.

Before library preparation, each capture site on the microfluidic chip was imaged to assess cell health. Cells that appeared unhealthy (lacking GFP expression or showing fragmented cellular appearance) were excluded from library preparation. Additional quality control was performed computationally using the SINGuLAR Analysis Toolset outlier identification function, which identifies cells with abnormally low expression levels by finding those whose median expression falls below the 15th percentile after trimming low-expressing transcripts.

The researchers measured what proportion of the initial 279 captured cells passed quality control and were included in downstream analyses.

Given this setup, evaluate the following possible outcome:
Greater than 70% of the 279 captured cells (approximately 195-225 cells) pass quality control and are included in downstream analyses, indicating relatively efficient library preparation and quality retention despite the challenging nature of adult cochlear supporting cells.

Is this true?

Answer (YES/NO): YES